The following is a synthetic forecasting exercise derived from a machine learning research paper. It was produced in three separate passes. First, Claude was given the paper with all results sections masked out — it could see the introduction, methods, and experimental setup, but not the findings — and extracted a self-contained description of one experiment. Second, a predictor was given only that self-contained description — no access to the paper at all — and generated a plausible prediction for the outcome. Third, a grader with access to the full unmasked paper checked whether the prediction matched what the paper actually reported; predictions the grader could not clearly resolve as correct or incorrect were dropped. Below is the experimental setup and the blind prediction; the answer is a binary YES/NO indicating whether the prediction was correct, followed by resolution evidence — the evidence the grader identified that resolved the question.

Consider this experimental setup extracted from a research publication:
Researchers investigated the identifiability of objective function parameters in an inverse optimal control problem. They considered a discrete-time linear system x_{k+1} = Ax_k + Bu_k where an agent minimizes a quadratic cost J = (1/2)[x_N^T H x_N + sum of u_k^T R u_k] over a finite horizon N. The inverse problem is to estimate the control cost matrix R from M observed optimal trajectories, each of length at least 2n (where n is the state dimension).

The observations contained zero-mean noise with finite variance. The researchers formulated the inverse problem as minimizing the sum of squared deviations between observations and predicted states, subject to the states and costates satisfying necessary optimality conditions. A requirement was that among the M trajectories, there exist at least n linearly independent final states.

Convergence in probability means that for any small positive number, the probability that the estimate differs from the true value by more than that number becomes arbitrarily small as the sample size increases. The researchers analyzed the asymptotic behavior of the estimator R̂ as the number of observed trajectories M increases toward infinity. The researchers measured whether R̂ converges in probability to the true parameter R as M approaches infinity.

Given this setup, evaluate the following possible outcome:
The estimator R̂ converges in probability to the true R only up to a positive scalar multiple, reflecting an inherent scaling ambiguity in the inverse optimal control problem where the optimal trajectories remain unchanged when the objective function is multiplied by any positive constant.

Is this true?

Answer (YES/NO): NO